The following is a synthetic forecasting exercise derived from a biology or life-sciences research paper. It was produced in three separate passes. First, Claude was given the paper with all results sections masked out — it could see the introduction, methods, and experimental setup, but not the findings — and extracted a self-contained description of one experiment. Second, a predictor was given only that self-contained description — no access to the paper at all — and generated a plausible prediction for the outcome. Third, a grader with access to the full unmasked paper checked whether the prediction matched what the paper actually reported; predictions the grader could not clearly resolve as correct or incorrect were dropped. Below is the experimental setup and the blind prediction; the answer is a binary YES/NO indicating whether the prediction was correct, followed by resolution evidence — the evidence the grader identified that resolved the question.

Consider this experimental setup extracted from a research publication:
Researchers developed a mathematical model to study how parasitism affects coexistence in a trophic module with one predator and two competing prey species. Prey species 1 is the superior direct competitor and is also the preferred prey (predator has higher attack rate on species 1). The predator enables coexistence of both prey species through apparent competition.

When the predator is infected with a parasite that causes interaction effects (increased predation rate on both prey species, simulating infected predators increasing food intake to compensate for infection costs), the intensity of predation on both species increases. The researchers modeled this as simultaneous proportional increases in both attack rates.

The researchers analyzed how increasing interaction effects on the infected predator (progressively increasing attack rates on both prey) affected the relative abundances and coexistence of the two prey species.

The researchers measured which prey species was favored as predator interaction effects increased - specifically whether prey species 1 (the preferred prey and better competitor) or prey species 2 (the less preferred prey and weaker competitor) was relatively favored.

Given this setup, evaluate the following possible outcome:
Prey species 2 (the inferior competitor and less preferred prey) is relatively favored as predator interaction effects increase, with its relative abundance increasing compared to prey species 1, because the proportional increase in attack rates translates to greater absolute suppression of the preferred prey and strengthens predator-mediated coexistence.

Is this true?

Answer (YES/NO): NO